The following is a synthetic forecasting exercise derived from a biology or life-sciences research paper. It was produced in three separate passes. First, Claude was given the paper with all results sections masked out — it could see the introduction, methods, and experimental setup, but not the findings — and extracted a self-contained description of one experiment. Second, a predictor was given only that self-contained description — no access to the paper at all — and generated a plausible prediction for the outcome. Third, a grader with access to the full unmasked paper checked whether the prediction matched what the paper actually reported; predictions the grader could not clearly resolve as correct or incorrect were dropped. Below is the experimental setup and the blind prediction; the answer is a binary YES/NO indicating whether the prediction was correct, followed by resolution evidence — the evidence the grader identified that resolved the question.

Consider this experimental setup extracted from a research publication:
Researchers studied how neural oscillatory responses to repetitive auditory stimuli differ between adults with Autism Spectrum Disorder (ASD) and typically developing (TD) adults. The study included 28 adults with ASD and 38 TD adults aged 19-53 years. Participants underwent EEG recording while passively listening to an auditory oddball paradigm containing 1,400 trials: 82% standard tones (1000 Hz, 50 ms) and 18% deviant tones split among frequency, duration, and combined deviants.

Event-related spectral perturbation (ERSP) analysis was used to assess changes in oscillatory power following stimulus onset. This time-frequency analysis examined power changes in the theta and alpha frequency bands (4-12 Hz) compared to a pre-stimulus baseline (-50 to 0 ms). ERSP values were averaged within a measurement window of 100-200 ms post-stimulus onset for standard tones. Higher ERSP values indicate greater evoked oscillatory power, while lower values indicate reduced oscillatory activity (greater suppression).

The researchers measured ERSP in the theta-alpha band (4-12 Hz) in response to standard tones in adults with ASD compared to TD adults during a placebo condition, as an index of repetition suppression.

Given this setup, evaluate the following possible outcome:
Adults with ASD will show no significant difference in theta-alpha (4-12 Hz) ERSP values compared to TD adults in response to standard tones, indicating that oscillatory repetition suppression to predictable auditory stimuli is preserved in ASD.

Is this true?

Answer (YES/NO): NO